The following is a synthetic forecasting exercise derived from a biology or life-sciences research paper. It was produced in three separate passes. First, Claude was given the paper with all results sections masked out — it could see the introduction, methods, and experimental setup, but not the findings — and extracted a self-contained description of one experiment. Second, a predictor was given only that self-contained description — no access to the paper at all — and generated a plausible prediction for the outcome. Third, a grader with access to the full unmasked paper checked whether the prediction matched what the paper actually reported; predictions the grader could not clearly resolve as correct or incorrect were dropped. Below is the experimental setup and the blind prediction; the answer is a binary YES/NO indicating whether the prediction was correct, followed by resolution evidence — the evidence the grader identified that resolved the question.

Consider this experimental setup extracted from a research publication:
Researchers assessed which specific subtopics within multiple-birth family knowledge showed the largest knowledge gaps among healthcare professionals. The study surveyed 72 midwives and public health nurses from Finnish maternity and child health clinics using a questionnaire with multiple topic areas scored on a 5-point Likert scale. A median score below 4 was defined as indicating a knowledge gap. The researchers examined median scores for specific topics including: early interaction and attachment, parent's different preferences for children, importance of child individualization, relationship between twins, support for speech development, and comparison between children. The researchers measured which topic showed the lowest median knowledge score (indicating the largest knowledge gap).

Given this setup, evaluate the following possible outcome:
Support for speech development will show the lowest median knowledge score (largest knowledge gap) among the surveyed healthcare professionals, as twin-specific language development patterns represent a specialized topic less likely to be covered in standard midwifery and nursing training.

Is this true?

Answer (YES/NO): YES